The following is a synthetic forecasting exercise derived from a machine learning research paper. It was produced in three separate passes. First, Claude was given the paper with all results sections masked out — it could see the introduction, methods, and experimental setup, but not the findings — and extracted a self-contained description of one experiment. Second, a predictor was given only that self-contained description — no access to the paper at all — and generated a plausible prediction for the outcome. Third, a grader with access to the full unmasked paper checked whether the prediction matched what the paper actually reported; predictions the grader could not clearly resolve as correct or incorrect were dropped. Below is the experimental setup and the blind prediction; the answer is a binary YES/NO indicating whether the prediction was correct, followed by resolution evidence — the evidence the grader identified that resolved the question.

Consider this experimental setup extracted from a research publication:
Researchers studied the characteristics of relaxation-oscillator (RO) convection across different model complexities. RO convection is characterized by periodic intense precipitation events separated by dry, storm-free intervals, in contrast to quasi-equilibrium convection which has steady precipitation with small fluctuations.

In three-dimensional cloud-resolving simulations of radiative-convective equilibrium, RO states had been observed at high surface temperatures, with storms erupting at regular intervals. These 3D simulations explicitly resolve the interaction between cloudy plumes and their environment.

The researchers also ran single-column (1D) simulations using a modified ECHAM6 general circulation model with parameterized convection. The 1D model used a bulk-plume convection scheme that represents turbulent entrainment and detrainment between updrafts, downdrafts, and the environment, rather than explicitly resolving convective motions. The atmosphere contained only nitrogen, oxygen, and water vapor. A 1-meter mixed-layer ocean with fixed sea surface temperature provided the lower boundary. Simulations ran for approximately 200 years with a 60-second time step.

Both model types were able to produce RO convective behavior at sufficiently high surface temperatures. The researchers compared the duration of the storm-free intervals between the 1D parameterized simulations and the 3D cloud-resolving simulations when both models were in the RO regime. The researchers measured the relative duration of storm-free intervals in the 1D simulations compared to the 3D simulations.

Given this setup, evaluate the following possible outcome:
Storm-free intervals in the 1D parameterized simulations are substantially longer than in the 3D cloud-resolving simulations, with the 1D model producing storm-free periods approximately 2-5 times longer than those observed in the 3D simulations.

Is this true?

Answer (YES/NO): NO